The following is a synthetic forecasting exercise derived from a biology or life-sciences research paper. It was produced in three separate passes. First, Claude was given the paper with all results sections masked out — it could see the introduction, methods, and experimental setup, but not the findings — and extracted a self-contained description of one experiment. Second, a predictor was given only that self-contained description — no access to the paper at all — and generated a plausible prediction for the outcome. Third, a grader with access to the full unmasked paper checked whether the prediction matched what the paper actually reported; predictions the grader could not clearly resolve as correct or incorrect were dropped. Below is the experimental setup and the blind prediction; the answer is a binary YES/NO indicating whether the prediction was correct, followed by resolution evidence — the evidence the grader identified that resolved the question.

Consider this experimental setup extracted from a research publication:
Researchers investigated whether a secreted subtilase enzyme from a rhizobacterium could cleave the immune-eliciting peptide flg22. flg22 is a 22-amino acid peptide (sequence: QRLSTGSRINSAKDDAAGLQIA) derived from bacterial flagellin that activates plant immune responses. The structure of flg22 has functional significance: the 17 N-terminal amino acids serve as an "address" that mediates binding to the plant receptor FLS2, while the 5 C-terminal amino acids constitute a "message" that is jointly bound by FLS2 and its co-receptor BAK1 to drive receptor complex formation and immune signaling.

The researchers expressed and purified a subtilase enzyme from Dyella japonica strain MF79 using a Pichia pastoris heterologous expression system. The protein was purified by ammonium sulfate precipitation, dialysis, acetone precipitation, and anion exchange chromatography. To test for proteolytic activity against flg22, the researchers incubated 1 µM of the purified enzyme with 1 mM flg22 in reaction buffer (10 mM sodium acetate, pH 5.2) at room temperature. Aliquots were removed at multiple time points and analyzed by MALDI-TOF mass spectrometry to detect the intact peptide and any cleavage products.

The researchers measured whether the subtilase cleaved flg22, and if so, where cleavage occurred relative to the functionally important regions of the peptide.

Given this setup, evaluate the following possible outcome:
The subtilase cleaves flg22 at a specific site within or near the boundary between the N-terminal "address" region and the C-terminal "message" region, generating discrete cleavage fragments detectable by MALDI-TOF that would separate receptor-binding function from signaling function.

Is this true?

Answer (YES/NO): NO